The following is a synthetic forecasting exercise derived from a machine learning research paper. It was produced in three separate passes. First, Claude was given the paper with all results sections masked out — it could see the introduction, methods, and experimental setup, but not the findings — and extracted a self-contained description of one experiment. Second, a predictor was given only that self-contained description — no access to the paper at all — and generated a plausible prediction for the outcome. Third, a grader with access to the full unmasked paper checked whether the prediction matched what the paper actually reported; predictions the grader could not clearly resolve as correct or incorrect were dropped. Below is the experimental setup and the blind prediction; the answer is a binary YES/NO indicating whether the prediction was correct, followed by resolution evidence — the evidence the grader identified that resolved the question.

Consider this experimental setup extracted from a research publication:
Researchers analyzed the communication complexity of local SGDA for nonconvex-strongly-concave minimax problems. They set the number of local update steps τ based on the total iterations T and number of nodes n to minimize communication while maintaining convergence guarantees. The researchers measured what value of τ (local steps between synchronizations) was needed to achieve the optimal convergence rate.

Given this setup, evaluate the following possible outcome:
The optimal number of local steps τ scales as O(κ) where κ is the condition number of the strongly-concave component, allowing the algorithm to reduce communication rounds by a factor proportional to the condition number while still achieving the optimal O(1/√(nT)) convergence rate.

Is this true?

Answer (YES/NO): NO